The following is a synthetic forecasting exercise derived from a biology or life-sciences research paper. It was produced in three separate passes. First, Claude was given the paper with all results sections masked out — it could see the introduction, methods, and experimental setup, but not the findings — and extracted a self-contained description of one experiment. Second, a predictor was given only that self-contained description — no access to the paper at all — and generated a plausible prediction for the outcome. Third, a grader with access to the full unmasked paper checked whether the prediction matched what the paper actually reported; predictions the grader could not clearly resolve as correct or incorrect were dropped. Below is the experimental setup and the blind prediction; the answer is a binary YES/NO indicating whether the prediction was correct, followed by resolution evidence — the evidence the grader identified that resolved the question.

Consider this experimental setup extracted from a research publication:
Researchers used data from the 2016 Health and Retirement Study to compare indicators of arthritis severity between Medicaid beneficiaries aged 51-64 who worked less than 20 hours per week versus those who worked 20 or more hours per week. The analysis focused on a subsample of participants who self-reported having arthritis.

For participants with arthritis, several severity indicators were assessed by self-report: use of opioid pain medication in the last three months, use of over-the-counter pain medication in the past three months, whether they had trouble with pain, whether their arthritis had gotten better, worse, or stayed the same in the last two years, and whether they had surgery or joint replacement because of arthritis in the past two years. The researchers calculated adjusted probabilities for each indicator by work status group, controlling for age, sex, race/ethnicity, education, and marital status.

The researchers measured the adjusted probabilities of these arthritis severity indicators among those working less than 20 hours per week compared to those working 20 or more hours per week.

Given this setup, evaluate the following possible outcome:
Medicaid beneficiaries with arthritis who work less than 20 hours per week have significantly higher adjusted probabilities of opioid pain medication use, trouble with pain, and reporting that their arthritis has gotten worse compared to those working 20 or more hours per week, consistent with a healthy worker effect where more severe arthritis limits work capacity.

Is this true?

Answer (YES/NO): NO